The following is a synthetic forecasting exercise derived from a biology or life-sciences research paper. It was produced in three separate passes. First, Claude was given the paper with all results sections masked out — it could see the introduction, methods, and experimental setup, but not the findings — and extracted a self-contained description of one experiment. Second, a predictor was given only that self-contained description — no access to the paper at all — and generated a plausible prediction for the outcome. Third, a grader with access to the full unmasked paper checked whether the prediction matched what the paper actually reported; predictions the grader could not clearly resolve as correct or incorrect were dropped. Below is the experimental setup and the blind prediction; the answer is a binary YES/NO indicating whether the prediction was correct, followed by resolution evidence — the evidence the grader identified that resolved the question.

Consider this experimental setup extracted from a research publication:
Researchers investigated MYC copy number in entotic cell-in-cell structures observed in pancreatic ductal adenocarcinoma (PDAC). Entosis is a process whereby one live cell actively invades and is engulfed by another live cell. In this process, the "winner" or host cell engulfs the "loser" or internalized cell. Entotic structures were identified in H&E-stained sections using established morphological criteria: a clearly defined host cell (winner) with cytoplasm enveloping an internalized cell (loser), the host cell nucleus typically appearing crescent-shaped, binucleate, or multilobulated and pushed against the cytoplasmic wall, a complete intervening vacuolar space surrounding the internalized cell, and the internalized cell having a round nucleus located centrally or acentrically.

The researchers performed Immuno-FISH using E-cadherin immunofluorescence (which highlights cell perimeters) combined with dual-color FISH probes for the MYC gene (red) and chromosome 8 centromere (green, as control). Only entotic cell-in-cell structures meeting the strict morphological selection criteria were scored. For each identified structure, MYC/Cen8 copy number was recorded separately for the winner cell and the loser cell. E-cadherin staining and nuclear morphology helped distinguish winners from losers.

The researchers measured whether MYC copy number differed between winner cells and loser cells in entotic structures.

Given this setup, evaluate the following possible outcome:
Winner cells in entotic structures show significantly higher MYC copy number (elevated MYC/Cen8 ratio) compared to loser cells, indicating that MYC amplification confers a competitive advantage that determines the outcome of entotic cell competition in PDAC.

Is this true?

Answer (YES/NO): NO